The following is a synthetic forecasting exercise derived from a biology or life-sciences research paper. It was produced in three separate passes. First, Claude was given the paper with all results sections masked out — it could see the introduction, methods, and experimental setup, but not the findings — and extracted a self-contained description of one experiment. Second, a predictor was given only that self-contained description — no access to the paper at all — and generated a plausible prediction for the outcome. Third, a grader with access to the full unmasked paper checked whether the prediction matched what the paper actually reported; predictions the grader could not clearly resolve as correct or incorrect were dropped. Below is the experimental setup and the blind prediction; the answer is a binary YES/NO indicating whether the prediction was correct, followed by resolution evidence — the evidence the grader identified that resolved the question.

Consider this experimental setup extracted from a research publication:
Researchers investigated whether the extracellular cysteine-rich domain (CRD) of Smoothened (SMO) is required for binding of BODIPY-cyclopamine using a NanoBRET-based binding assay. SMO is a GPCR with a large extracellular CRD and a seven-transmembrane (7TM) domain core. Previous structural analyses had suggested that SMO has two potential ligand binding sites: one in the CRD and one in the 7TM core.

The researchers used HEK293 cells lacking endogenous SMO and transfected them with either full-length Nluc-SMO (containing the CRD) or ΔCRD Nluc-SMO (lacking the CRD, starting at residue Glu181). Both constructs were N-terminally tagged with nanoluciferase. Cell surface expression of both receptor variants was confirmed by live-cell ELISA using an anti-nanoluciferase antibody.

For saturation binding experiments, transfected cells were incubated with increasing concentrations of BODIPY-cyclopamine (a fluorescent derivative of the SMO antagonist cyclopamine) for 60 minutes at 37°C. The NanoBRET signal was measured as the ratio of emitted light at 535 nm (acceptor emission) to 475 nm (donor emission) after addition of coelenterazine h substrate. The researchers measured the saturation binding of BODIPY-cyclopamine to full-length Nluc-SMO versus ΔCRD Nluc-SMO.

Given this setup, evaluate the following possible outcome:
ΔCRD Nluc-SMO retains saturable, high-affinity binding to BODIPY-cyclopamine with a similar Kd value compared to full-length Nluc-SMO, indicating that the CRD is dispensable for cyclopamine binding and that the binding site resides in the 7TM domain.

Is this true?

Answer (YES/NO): NO